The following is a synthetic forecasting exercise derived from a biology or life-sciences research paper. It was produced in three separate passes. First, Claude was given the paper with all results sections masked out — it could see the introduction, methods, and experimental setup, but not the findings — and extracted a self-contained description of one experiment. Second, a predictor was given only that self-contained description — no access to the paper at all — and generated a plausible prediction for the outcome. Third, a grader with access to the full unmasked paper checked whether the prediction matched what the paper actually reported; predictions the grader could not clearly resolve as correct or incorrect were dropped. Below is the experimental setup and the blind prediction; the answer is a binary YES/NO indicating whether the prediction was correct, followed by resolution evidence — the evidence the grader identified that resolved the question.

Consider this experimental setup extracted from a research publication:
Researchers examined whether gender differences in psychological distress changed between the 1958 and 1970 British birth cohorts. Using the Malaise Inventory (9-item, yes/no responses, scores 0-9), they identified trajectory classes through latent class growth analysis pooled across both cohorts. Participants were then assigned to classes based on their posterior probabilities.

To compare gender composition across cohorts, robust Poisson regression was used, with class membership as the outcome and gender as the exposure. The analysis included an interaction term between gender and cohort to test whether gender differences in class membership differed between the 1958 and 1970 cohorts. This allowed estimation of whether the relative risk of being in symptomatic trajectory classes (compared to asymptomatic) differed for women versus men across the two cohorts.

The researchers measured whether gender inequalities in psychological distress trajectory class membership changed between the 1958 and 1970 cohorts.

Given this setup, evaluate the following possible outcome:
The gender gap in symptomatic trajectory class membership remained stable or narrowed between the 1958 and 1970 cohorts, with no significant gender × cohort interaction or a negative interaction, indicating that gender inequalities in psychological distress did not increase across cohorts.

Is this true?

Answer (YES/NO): YES